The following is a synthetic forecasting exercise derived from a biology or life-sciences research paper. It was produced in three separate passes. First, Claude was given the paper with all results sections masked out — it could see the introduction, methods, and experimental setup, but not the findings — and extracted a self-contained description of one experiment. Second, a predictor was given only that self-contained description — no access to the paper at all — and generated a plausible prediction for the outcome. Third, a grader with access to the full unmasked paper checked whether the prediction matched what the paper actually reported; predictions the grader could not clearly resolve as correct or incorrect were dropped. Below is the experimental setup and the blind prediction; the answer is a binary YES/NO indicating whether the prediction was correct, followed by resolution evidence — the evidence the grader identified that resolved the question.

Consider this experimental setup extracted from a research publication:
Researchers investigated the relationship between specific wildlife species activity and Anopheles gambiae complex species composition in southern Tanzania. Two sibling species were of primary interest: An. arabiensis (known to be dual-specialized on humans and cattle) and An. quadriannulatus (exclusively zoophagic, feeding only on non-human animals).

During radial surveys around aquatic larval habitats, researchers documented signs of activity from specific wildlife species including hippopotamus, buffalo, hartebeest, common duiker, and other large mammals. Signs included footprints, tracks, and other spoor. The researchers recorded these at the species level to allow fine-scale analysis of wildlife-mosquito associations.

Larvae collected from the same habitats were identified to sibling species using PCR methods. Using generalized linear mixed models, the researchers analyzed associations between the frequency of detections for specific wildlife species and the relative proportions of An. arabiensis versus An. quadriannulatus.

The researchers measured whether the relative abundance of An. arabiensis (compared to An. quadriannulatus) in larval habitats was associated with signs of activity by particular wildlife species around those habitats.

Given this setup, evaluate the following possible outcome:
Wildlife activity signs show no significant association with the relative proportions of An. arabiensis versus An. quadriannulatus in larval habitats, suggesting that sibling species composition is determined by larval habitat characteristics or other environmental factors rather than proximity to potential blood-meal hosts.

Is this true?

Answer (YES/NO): NO